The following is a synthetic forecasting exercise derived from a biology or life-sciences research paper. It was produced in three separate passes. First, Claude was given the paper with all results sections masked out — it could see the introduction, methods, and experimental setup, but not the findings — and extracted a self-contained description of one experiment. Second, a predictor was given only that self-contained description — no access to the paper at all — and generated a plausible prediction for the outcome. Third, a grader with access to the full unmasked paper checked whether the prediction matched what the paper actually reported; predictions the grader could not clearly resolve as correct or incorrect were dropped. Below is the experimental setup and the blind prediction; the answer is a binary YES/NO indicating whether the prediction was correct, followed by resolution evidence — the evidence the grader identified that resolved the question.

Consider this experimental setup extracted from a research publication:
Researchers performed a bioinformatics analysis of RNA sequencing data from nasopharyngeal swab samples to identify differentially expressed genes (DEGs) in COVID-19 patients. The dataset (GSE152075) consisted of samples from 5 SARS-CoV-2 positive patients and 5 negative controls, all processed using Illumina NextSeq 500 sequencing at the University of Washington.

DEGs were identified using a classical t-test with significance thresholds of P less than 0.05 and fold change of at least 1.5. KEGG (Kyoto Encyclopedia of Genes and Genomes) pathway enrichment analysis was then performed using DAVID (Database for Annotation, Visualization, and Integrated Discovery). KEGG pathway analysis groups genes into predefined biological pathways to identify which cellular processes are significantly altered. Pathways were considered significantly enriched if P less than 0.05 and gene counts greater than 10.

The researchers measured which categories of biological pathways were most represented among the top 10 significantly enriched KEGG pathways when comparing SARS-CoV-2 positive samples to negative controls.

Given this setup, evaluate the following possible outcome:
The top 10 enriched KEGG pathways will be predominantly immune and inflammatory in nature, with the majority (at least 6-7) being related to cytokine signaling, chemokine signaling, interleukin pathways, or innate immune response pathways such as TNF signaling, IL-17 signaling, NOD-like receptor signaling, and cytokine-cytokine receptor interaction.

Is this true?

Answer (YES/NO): NO